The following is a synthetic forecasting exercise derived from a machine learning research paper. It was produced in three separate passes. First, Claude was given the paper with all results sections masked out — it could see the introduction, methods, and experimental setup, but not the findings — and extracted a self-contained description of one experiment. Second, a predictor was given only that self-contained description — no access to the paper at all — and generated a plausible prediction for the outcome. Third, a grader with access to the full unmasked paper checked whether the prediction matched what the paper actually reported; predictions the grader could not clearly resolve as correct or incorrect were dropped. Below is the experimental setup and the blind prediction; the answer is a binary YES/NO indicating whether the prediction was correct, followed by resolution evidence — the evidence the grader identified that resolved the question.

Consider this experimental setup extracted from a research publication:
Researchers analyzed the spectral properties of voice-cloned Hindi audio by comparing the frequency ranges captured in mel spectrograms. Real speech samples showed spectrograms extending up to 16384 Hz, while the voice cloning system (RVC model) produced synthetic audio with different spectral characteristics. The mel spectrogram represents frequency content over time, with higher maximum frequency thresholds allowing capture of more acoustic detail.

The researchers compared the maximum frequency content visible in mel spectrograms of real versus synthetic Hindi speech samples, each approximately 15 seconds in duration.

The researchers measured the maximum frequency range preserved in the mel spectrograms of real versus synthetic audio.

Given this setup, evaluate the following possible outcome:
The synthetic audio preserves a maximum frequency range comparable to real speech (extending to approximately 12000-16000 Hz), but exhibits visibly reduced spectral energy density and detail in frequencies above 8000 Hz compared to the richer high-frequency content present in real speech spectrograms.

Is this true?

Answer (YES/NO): NO